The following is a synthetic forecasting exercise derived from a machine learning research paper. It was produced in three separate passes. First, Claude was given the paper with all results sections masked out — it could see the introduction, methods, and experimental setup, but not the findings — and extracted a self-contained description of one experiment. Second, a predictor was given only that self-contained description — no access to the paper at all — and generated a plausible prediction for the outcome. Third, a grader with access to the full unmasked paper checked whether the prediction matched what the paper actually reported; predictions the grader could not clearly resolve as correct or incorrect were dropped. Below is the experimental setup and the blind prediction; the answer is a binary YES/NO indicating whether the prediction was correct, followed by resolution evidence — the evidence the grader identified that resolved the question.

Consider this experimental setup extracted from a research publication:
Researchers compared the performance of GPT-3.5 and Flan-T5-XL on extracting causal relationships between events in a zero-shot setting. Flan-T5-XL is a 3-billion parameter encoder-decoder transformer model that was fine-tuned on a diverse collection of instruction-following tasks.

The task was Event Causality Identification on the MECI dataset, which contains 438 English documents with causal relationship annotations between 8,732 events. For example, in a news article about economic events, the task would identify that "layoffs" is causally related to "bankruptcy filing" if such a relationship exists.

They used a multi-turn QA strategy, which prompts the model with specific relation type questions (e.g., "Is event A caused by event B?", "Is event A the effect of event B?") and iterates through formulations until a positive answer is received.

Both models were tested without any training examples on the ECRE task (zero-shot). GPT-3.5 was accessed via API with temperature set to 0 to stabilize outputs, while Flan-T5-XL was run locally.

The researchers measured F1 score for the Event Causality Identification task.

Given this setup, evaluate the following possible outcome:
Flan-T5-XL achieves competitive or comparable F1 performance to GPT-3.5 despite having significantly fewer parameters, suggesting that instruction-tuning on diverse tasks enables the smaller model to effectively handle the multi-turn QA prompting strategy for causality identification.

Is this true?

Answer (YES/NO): YES